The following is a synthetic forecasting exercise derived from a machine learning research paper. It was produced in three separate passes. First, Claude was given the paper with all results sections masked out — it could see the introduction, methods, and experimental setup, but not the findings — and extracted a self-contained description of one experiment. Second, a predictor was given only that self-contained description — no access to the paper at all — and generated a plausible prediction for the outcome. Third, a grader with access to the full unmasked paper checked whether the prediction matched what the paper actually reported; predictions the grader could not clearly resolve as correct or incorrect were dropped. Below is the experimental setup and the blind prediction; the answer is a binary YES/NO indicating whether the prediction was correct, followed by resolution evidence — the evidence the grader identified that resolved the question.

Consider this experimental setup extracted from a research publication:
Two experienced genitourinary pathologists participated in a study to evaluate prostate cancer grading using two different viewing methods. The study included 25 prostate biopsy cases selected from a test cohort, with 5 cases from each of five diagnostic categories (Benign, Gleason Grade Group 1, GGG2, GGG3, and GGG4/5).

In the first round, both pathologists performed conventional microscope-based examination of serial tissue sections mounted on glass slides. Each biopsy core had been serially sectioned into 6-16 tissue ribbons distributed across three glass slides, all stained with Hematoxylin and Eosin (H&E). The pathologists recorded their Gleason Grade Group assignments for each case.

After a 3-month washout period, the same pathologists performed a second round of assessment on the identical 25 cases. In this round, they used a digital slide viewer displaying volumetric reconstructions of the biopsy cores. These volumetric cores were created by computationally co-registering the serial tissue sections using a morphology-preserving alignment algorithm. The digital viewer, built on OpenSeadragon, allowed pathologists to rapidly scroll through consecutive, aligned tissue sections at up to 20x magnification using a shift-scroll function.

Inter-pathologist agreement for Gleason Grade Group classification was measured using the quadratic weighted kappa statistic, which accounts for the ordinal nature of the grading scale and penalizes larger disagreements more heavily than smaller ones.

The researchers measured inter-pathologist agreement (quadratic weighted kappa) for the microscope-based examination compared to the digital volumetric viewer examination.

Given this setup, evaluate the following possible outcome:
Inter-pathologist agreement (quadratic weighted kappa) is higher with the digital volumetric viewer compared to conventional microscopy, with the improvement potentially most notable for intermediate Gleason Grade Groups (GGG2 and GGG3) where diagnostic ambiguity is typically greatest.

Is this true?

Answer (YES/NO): NO